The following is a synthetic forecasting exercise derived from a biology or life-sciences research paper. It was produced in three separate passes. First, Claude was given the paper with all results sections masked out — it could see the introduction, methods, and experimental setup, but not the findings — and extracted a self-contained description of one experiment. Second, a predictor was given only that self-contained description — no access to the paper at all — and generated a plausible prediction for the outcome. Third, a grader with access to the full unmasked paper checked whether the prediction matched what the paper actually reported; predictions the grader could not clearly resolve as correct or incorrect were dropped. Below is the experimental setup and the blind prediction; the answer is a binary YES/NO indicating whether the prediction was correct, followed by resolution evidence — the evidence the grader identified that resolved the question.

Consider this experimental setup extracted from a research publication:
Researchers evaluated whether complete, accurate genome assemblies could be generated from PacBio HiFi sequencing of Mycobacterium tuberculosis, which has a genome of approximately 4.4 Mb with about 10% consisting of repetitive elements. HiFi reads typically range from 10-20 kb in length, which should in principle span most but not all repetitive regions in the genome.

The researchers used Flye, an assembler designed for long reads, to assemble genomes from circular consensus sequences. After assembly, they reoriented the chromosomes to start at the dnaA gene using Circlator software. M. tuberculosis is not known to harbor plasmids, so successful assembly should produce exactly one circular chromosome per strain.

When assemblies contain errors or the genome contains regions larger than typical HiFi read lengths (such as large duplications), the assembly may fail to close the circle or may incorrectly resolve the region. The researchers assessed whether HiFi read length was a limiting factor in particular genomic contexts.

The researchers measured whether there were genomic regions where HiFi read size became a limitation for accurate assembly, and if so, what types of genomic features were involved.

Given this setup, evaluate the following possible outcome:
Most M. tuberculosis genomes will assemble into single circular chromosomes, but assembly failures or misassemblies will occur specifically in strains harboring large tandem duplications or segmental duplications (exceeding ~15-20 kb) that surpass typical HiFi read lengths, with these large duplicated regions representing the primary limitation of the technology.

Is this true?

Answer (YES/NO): YES